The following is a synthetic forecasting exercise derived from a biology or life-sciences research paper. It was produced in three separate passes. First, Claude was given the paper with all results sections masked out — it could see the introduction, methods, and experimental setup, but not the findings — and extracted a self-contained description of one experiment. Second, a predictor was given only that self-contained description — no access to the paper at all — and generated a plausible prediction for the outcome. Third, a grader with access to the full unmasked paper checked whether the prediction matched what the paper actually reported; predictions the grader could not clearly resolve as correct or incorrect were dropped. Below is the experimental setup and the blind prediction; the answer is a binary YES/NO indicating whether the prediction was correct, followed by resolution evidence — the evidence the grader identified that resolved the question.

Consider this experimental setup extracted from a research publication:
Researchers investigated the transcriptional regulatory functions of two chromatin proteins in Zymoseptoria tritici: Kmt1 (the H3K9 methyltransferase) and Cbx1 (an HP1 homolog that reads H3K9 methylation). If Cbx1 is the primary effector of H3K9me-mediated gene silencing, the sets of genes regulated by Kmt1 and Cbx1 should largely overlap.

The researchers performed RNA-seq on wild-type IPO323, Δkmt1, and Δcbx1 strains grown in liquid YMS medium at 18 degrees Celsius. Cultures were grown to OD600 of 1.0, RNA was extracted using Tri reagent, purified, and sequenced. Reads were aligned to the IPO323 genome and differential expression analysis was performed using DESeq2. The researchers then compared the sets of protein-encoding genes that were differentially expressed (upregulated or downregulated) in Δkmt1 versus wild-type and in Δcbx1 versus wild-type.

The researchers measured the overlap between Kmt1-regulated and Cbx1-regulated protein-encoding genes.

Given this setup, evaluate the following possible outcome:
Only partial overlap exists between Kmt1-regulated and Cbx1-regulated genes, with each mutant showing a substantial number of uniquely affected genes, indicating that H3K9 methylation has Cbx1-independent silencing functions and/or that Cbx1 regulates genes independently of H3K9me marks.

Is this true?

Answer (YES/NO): YES